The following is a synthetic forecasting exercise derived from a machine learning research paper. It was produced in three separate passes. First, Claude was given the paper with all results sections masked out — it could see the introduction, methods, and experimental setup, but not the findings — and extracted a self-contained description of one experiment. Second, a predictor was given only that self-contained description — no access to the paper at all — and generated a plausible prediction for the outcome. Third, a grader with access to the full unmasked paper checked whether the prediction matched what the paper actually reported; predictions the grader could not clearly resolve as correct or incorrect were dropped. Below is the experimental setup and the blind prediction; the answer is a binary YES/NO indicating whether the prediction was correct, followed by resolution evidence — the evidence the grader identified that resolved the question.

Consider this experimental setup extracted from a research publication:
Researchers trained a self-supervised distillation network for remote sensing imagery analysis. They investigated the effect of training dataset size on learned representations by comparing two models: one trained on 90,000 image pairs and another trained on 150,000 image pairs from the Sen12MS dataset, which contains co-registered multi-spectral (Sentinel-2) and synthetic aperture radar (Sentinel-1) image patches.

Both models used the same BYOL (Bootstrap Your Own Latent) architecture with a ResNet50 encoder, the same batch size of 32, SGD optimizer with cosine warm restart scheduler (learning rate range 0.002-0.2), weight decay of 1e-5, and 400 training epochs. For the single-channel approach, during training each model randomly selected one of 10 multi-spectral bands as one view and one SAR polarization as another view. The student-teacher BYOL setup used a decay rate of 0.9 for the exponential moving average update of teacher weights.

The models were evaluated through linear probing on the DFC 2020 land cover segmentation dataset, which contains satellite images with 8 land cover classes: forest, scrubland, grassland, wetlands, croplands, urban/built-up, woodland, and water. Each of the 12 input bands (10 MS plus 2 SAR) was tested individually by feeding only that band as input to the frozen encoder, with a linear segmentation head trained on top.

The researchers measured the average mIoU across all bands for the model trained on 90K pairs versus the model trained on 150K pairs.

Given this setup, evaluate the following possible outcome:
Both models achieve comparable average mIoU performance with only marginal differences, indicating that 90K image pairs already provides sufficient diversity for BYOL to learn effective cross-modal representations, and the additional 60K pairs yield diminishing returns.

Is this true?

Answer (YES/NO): YES